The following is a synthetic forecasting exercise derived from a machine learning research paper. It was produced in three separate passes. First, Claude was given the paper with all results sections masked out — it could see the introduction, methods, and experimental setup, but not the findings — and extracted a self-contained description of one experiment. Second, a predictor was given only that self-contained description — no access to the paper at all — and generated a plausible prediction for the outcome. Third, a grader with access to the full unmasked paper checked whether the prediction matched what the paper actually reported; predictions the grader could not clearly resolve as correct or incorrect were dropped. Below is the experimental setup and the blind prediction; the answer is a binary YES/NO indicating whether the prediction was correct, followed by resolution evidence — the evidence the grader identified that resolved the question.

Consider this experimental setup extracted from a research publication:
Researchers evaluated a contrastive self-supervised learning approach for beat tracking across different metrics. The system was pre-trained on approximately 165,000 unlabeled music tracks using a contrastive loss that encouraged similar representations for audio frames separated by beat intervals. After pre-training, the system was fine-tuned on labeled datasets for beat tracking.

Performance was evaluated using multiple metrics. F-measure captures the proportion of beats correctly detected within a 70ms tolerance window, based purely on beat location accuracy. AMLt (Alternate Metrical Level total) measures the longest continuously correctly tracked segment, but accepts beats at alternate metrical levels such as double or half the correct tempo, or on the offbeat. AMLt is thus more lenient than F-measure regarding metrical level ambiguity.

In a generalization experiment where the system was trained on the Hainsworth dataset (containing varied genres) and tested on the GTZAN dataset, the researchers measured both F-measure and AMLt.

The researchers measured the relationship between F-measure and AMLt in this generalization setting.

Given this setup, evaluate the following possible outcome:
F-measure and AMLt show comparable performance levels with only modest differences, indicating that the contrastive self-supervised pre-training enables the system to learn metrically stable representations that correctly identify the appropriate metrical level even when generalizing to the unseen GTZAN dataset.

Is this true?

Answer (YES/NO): NO